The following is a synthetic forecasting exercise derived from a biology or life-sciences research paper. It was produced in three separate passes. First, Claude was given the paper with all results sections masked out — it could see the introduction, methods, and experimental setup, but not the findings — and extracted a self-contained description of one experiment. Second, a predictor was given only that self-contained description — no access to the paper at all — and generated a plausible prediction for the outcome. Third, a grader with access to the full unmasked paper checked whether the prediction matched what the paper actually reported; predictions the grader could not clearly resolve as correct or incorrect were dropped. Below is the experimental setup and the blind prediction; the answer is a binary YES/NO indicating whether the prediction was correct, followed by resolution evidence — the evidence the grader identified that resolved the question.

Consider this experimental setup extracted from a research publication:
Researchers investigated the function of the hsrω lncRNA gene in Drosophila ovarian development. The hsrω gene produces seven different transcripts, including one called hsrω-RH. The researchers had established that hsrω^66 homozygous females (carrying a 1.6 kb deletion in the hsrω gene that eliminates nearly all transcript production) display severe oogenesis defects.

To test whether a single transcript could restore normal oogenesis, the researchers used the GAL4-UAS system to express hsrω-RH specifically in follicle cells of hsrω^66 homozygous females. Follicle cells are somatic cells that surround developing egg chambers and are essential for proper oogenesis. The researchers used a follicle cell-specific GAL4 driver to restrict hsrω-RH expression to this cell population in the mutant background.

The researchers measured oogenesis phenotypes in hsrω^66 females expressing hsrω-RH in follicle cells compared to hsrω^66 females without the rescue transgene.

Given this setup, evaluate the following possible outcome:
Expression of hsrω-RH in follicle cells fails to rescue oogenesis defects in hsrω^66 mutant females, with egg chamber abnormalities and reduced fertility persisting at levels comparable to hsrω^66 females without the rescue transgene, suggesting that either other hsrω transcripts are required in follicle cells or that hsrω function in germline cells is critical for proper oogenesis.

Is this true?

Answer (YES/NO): NO